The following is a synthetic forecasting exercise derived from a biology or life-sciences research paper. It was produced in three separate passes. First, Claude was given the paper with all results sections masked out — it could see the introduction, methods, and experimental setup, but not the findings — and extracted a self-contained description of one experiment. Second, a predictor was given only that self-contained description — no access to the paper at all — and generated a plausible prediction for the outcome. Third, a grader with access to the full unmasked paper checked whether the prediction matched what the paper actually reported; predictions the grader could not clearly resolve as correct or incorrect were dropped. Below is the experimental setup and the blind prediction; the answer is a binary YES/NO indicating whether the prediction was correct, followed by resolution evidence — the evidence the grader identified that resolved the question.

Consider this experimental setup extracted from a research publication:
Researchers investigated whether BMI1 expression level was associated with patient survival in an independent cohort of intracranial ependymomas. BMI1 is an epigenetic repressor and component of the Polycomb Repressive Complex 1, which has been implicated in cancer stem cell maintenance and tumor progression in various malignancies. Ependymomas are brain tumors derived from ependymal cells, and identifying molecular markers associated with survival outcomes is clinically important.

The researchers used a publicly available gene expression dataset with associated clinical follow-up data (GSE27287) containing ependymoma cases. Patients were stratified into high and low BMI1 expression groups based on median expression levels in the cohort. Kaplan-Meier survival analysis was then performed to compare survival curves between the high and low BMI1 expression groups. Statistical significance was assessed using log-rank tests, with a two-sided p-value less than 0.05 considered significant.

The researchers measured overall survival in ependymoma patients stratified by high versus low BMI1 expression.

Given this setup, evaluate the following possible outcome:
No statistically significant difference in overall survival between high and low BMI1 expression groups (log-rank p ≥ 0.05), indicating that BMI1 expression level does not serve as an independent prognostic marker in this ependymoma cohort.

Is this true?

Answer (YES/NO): NO